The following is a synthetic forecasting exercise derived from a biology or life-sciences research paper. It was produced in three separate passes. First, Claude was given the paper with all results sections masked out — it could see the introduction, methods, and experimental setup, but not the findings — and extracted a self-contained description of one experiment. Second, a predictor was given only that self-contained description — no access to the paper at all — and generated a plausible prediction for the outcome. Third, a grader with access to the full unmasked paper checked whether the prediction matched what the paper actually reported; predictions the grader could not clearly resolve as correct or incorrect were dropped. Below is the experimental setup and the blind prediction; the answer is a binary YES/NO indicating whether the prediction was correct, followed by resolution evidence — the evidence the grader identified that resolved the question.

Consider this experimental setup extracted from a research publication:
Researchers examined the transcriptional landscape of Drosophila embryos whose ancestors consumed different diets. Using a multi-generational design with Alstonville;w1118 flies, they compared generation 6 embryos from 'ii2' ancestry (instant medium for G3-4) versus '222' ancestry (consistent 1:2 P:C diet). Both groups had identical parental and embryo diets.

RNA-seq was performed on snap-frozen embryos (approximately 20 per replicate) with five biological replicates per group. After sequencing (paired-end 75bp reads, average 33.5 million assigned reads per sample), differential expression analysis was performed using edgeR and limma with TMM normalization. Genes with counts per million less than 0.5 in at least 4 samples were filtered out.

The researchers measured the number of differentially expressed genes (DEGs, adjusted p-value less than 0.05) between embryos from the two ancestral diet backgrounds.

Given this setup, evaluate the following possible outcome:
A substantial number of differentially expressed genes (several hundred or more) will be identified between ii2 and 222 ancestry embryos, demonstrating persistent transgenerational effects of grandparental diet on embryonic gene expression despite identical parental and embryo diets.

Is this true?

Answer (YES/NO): YES